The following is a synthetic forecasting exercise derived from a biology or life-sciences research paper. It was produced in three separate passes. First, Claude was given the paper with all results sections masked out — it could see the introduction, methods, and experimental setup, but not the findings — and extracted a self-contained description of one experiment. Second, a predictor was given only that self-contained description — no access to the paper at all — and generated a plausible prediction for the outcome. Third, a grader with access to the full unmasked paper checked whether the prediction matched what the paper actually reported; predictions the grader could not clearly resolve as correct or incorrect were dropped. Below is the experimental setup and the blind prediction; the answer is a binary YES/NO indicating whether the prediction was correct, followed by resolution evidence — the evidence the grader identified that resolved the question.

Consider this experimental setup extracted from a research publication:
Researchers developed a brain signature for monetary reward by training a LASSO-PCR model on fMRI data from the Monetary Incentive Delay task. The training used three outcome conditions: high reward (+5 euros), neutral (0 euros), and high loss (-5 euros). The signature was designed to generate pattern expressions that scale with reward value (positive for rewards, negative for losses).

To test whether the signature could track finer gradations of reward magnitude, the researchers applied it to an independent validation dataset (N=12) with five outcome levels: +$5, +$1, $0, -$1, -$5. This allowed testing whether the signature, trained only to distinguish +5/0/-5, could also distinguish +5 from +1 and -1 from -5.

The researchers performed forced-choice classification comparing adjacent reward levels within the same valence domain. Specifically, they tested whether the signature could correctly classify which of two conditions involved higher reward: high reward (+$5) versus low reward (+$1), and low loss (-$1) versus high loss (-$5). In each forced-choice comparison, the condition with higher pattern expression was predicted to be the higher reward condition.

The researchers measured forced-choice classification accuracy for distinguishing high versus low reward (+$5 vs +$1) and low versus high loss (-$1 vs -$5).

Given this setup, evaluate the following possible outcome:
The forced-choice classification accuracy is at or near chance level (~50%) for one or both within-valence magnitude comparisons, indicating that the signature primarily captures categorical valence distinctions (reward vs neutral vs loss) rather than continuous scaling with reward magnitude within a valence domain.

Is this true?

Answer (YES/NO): YES